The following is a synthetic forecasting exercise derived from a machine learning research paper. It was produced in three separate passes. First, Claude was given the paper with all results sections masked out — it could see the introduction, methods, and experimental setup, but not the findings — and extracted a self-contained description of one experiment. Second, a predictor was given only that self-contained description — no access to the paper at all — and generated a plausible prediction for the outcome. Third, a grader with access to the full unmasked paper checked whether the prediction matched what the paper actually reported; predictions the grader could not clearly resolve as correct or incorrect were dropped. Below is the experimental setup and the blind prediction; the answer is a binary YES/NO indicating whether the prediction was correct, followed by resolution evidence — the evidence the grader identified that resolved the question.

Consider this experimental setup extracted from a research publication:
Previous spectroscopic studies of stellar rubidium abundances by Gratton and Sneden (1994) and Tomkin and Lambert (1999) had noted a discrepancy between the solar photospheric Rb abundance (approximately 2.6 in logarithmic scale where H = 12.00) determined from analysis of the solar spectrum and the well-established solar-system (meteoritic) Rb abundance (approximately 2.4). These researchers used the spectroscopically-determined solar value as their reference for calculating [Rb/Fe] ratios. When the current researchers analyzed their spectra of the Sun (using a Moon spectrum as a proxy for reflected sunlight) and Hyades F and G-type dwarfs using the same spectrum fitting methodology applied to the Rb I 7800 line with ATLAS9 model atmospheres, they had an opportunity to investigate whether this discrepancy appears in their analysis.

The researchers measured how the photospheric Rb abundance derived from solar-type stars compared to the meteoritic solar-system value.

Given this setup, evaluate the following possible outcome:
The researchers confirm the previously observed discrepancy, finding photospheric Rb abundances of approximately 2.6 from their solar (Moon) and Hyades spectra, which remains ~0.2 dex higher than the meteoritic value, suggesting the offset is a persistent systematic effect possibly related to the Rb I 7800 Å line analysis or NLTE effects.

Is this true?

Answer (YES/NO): NO